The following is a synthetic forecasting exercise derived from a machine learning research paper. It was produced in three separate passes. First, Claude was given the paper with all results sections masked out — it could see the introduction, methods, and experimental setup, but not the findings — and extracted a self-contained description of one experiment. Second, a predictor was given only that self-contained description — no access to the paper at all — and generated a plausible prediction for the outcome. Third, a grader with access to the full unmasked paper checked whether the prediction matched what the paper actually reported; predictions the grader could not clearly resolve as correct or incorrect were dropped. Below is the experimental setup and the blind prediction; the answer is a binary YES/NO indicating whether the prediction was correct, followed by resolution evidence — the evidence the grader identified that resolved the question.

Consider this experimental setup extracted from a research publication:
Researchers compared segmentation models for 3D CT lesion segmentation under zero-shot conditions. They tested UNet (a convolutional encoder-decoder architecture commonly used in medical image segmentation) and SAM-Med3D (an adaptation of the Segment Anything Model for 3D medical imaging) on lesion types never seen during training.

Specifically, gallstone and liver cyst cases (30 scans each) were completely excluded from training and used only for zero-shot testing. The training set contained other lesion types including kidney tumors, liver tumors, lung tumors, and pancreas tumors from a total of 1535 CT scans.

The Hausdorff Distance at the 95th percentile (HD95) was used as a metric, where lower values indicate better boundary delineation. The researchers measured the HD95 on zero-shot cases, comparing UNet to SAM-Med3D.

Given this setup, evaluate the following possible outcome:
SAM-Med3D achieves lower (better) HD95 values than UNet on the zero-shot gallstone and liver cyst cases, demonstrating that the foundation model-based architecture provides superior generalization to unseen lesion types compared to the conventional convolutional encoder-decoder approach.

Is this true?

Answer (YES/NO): YES